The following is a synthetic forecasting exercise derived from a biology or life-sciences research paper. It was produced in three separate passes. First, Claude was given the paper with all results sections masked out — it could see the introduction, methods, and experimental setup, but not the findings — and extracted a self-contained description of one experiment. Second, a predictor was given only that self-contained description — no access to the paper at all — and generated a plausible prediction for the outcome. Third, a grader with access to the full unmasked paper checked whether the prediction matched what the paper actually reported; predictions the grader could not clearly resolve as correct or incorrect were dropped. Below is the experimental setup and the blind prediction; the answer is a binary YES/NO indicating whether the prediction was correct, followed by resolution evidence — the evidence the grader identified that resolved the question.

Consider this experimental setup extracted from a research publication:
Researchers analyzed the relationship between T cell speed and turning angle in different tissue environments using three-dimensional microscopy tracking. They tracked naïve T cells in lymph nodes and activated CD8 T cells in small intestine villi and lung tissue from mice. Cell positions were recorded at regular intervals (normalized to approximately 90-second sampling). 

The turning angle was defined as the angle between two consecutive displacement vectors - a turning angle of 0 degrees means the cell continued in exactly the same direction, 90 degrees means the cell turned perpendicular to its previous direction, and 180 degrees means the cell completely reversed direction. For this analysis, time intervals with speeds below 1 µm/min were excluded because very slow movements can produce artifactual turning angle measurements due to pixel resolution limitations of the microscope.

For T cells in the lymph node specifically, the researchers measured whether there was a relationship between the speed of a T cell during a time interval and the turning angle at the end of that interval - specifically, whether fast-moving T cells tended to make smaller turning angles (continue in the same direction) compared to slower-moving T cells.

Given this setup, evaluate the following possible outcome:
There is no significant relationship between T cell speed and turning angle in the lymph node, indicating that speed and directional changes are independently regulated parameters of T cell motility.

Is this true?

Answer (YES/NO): NO